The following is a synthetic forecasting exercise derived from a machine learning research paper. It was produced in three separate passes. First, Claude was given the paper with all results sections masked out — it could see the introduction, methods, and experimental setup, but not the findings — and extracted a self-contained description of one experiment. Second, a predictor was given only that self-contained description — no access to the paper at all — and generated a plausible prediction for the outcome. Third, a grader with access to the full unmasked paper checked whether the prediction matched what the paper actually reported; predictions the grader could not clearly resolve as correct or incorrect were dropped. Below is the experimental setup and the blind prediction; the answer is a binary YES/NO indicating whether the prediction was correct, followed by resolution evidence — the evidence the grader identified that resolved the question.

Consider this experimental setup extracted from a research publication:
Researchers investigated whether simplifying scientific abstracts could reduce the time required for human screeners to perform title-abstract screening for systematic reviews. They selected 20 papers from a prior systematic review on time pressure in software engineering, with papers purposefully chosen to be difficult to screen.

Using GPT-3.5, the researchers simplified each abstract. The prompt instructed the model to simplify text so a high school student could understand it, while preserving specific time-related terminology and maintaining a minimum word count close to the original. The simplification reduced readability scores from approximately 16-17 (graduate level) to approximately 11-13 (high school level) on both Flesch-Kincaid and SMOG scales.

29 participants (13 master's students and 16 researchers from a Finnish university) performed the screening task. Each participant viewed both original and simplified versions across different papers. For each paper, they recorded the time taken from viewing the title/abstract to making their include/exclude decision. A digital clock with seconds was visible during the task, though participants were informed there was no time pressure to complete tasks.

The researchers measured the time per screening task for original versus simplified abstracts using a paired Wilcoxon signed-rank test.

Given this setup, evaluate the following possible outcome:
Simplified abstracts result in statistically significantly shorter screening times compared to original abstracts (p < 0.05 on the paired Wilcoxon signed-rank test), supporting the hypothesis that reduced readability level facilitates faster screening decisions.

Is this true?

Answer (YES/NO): YES